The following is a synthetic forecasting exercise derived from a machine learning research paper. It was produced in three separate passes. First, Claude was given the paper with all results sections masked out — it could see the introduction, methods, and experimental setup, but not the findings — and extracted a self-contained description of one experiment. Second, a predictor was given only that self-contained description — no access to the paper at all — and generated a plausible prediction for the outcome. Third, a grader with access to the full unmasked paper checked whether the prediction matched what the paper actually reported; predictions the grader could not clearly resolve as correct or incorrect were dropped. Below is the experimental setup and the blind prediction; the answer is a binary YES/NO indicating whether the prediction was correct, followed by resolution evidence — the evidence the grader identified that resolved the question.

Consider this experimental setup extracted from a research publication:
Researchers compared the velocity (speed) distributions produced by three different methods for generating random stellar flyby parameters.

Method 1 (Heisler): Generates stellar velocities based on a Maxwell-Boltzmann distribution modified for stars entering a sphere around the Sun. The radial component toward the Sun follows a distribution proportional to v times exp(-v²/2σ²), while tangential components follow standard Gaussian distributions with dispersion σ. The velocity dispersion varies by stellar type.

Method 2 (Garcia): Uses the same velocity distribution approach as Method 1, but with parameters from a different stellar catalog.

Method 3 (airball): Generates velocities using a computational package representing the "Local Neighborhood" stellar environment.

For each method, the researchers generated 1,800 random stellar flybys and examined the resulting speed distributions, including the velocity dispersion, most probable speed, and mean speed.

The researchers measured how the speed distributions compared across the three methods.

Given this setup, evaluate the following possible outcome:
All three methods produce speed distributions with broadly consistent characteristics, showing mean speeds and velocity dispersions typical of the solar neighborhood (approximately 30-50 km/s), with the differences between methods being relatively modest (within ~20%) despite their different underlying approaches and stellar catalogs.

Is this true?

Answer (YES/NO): YES